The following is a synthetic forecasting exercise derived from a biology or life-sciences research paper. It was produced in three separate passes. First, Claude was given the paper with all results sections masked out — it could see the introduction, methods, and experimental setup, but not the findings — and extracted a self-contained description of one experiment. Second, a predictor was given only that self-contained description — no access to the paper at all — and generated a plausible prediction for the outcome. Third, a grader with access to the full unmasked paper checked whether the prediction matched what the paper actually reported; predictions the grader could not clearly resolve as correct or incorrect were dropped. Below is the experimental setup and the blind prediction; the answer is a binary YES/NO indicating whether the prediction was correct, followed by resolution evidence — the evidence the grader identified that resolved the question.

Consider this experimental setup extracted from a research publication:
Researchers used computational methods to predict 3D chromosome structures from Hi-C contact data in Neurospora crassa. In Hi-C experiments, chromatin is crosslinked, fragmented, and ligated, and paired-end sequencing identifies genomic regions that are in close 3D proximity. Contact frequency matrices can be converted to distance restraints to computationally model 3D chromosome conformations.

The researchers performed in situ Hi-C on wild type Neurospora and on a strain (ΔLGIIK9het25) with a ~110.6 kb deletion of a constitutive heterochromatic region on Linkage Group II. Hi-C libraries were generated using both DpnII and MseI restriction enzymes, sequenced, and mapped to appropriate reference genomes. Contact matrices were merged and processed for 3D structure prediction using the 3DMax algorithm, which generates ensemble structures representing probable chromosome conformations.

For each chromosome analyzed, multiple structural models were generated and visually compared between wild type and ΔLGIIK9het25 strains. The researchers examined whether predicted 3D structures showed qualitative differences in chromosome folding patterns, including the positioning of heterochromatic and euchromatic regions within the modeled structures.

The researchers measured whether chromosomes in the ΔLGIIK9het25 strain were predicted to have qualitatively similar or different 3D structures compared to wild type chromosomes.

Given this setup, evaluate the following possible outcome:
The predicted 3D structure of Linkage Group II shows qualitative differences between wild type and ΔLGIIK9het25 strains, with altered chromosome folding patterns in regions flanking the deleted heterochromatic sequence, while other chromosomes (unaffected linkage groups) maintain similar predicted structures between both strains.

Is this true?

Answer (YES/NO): NO